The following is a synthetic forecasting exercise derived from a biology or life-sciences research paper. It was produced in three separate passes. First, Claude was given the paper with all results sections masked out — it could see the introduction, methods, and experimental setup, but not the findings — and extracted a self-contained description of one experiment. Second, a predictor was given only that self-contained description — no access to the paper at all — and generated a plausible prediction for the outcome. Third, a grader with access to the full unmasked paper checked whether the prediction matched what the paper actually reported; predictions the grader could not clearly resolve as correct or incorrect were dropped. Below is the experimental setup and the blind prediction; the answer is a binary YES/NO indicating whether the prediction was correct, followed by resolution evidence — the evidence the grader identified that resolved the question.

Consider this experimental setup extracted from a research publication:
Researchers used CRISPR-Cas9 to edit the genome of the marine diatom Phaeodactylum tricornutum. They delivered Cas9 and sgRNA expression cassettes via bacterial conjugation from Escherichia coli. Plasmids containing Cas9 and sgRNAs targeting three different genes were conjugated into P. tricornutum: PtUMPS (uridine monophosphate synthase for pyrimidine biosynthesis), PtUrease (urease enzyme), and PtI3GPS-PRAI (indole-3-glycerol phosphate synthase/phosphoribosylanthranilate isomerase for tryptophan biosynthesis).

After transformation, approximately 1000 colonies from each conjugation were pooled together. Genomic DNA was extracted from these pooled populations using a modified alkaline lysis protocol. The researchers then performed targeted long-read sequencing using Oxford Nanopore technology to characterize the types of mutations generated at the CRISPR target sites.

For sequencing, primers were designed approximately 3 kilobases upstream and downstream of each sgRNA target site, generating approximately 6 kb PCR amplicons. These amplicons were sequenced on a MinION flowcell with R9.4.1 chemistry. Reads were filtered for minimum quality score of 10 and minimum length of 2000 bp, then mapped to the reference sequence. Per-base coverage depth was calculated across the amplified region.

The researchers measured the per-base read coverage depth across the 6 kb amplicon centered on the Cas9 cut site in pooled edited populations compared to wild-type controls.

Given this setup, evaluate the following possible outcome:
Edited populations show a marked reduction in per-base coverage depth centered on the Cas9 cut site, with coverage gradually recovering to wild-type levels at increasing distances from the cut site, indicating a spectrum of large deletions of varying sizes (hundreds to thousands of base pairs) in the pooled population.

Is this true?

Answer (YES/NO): YES